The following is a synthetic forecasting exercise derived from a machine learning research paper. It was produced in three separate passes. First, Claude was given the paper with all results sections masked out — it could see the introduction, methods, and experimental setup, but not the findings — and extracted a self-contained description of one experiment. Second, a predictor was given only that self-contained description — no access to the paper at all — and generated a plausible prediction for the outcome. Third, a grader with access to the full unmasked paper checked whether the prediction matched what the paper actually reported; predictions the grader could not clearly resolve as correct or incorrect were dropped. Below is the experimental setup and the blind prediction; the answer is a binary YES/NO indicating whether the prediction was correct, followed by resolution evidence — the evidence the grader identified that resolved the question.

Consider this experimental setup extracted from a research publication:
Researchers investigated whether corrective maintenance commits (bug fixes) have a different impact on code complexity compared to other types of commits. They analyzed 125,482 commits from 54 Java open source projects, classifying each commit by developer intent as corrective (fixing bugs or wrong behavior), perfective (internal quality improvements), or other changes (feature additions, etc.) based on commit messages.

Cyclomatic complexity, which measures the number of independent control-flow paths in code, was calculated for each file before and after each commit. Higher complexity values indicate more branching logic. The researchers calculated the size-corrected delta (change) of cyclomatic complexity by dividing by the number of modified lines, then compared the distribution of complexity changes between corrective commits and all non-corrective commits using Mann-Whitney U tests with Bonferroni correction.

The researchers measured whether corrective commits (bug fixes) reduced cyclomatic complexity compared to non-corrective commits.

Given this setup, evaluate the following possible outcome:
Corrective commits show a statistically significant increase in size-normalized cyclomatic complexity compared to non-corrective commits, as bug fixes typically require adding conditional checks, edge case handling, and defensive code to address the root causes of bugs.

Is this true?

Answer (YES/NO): NO